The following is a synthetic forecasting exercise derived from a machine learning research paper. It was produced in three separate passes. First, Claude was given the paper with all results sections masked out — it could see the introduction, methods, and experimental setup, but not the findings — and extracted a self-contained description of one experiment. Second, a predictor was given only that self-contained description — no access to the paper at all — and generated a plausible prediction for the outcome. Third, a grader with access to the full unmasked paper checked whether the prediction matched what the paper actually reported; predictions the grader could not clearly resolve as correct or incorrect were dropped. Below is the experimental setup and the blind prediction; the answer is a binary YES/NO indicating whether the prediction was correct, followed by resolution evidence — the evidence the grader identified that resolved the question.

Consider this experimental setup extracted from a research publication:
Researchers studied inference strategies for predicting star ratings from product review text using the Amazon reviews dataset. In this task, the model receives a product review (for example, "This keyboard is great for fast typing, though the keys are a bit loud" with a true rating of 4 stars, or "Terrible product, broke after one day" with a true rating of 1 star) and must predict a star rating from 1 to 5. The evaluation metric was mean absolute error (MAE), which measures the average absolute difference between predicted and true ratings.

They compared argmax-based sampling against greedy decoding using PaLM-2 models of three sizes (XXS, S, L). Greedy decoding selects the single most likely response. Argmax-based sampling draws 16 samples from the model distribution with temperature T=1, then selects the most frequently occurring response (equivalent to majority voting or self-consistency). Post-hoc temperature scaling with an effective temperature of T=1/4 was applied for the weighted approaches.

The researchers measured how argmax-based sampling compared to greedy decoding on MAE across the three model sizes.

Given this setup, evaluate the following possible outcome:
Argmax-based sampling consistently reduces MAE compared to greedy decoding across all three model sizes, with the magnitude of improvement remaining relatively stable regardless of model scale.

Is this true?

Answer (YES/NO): NO